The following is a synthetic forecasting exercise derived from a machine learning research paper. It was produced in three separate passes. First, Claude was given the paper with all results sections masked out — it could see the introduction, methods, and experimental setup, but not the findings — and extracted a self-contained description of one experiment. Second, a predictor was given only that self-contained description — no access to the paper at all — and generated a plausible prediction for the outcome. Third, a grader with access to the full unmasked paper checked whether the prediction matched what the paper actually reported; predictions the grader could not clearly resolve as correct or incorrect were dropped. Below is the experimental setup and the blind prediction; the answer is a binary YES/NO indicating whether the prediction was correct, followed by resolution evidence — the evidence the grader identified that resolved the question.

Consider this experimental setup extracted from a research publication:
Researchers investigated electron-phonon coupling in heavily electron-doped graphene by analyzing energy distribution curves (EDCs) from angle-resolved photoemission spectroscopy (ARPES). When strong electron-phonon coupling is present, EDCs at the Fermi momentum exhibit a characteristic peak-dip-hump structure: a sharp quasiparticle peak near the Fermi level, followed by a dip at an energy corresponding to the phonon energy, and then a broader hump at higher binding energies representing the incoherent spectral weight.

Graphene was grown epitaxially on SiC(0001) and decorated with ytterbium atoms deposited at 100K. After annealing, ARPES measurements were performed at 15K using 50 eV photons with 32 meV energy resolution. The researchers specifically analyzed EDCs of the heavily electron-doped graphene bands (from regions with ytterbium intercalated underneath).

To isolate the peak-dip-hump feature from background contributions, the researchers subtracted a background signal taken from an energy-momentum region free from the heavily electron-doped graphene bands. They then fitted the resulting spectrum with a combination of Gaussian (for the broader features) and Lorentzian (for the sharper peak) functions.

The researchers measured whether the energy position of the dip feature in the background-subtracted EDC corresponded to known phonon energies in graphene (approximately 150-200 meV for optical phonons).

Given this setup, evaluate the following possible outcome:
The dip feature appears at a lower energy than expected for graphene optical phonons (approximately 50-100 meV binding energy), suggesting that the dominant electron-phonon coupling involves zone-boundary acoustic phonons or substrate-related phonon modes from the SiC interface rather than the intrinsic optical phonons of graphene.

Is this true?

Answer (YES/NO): NO